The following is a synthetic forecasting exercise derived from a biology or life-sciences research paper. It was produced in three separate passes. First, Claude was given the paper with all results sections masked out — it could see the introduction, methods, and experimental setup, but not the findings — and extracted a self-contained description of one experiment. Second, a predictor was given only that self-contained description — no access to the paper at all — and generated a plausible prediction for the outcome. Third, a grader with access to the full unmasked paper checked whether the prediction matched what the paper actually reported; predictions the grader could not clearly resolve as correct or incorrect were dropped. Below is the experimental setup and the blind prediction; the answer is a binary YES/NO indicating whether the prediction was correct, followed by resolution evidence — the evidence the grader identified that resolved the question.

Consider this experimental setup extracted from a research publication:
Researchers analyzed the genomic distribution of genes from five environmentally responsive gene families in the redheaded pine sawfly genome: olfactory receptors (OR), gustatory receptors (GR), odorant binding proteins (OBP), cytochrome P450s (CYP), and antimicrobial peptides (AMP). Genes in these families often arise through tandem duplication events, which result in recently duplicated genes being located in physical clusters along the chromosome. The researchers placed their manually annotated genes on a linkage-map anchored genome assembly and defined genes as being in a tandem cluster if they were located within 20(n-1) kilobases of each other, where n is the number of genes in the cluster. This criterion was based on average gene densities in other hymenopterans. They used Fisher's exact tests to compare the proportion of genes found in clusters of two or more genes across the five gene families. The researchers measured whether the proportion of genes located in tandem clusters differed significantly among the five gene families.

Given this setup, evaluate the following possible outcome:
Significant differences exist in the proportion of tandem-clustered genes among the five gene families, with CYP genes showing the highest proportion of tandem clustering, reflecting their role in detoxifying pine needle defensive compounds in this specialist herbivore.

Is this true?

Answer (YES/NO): NO